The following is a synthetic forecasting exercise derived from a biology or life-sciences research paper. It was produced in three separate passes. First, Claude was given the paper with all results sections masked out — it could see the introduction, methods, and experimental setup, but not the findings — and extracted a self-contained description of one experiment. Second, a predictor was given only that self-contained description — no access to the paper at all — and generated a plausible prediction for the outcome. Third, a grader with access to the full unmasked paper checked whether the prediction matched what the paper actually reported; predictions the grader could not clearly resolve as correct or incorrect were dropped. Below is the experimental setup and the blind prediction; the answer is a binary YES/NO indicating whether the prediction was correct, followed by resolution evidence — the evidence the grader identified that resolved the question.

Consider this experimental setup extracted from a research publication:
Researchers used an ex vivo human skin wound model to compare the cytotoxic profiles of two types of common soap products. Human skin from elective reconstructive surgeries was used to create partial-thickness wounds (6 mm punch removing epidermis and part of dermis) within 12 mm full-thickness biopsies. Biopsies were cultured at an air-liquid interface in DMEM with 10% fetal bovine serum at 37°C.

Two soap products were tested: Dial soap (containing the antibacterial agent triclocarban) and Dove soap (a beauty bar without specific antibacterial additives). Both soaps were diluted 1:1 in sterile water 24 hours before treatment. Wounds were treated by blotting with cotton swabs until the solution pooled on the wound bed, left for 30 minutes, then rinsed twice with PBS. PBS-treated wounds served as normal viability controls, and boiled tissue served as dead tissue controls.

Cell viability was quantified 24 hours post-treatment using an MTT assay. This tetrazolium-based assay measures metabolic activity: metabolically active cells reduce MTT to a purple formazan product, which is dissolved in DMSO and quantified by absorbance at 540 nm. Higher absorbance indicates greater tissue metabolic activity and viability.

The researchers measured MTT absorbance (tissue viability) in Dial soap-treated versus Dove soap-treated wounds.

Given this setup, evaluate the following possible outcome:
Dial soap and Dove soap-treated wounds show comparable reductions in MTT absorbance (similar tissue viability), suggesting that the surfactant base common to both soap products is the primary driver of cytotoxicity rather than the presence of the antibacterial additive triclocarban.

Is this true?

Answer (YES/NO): NO